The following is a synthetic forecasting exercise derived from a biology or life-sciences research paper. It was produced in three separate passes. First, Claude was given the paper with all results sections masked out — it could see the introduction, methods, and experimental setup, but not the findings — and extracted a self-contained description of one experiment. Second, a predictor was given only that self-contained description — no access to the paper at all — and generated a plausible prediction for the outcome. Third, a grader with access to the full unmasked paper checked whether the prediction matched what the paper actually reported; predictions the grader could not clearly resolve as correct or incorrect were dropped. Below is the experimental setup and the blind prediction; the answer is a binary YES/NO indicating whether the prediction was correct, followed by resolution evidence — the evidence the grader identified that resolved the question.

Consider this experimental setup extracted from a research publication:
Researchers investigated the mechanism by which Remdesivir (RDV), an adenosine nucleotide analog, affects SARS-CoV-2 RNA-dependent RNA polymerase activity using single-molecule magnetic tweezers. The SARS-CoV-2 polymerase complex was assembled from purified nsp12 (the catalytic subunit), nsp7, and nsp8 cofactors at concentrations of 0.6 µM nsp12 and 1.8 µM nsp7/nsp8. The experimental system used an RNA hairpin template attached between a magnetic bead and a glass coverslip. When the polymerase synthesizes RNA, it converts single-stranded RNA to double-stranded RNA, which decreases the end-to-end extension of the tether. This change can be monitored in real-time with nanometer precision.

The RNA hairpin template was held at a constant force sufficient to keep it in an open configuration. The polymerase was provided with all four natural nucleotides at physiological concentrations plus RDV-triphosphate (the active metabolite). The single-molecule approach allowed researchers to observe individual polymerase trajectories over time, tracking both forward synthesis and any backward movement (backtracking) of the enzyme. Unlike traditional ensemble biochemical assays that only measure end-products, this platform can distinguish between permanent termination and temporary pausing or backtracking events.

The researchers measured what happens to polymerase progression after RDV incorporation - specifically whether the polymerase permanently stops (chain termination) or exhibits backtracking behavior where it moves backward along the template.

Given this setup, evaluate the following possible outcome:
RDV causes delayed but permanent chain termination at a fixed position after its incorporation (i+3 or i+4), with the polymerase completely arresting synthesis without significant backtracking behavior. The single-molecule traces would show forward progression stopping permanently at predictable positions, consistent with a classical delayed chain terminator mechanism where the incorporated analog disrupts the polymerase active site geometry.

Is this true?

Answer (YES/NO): NO